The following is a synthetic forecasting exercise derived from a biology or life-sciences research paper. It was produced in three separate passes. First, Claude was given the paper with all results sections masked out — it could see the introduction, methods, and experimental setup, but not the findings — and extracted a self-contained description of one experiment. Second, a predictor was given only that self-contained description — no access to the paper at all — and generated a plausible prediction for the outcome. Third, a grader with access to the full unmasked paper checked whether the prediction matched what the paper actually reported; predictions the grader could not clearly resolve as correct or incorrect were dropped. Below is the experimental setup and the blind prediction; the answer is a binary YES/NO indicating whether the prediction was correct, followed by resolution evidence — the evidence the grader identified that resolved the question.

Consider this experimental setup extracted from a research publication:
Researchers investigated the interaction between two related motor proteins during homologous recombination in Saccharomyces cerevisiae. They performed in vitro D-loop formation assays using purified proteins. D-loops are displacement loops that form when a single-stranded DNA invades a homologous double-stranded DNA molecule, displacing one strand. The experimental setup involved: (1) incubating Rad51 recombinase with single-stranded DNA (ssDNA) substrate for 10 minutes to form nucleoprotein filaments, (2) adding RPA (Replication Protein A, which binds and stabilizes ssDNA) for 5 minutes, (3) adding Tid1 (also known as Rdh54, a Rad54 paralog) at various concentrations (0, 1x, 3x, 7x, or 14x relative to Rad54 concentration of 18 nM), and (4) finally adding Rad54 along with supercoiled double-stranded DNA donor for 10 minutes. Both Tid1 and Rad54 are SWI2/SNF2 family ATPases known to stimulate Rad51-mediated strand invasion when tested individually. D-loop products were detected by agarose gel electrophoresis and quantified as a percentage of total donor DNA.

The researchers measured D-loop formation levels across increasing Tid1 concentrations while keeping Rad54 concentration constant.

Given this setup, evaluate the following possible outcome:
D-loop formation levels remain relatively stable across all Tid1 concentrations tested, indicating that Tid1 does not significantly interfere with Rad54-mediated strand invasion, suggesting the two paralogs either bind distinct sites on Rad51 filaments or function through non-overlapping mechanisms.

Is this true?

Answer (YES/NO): NO